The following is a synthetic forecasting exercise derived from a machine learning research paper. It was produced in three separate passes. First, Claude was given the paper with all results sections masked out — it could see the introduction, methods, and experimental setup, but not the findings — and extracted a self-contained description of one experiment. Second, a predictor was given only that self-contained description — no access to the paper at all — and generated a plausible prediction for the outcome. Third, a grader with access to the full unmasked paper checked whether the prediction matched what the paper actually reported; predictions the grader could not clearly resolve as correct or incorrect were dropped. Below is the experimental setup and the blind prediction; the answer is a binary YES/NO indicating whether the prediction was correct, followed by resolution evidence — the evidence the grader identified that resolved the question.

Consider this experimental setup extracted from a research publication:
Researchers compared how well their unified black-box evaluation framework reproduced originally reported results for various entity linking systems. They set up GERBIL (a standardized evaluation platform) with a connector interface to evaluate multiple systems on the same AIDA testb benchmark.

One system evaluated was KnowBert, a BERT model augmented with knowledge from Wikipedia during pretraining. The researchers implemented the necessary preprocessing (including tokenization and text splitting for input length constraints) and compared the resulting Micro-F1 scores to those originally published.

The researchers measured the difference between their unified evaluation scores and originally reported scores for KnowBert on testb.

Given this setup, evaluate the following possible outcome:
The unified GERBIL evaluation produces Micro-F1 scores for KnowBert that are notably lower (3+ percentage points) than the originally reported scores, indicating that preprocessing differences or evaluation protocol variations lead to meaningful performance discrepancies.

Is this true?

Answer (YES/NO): NO